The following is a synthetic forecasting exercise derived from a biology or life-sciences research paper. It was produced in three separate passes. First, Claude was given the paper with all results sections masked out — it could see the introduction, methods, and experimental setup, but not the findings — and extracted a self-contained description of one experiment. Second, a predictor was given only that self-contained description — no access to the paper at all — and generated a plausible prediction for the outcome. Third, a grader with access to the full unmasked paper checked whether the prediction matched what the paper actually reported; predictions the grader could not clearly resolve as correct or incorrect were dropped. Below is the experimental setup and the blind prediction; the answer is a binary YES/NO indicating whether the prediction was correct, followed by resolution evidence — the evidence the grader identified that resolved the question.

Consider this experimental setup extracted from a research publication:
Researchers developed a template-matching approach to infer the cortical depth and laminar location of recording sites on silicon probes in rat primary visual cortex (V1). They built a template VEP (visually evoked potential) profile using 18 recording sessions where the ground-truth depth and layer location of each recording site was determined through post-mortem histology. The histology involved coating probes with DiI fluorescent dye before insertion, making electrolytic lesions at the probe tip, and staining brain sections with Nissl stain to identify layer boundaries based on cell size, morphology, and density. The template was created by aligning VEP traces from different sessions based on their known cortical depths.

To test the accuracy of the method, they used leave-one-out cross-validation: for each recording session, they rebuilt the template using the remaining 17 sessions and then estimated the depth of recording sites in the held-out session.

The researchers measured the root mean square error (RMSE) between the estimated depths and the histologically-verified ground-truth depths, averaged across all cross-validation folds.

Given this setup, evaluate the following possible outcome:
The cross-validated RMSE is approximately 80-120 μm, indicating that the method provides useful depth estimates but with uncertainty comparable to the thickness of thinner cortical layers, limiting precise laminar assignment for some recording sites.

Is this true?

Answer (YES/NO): YES